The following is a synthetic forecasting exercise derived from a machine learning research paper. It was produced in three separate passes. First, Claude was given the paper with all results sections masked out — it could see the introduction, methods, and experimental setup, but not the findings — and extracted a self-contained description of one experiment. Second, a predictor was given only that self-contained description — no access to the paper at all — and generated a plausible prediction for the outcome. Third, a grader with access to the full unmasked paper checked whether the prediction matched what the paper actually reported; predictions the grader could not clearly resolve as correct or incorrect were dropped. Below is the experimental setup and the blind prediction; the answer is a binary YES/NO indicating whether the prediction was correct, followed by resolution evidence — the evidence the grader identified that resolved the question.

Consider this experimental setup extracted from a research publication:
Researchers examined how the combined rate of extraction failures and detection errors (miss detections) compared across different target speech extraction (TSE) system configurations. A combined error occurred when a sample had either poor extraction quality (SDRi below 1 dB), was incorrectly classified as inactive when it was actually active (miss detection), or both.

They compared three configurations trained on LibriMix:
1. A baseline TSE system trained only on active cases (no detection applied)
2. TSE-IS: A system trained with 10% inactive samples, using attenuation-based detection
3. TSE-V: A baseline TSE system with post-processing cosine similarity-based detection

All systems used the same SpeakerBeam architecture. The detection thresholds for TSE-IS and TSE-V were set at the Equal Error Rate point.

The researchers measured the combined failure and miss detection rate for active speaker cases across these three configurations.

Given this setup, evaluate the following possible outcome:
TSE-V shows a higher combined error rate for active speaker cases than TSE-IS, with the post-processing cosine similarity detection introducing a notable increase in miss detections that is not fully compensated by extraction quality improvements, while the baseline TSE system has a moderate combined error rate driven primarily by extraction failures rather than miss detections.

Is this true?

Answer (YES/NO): NO